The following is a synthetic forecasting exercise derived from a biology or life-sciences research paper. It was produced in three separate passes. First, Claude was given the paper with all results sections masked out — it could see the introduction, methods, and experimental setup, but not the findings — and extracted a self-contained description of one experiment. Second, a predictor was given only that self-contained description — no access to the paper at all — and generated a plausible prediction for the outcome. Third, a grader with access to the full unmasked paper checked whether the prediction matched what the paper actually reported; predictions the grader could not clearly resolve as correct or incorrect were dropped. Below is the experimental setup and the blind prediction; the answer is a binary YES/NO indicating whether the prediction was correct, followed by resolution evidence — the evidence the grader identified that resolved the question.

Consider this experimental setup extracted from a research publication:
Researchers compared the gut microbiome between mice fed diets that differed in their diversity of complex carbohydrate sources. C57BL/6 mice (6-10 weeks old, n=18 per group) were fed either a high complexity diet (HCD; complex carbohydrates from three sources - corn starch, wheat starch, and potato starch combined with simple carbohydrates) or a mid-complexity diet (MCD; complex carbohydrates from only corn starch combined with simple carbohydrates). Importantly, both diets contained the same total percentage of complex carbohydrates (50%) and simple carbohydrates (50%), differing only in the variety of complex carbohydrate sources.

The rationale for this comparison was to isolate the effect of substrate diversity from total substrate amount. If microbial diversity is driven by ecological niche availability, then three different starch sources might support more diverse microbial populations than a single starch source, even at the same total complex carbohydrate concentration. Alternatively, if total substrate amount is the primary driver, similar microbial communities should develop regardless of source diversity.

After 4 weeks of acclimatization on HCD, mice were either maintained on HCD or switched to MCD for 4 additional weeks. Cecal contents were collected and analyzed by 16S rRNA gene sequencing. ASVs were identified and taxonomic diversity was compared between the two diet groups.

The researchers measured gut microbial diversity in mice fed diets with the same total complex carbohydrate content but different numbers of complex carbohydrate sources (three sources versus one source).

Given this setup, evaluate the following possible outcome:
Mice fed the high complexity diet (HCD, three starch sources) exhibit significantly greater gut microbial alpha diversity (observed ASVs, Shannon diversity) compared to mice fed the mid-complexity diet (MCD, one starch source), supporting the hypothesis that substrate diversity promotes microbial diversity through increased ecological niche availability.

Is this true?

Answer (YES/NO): YES